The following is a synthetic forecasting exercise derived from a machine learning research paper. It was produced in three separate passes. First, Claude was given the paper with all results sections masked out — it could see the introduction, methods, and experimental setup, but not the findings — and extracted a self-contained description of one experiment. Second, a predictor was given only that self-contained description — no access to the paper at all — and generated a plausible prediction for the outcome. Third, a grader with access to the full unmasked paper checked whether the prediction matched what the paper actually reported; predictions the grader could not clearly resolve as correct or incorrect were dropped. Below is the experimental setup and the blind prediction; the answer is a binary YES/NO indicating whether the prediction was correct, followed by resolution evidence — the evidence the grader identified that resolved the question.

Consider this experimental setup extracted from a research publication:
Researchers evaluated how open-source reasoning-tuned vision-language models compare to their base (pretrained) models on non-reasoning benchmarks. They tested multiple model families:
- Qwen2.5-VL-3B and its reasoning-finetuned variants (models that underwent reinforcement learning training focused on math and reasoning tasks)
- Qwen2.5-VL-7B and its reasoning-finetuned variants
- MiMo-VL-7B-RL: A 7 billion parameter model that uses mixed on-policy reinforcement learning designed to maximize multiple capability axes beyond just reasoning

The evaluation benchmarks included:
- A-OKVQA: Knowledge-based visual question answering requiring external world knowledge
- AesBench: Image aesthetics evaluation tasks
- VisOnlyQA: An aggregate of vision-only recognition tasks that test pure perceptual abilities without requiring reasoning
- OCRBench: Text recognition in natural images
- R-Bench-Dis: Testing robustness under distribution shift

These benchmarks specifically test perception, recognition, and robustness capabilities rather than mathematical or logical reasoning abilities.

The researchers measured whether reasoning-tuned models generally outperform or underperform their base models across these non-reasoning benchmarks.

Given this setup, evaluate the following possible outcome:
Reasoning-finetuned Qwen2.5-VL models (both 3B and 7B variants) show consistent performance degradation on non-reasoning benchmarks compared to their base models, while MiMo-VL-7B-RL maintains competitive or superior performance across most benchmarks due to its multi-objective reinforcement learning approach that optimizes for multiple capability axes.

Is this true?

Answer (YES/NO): YES